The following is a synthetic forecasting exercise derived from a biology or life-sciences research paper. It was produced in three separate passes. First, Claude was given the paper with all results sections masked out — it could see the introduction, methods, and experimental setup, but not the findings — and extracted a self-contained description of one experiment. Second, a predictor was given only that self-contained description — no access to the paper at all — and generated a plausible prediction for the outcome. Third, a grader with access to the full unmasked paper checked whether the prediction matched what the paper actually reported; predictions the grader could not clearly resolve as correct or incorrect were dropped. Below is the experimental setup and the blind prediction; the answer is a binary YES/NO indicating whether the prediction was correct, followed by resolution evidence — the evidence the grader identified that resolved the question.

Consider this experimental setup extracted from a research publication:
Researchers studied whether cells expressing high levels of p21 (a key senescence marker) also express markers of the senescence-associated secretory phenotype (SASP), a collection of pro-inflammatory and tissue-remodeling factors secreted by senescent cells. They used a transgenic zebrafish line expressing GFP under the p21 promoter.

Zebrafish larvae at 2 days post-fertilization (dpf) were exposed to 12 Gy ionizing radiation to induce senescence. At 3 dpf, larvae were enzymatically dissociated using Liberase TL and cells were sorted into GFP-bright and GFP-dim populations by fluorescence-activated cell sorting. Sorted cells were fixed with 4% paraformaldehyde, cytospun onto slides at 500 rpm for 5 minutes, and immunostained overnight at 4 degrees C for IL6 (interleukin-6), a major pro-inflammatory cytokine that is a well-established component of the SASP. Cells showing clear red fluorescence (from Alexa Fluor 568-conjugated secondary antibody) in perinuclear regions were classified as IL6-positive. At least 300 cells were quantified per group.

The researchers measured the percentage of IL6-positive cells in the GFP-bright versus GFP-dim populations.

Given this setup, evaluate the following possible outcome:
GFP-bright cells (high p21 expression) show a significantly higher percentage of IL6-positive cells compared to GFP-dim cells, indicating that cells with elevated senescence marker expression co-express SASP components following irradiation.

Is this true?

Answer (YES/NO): YES